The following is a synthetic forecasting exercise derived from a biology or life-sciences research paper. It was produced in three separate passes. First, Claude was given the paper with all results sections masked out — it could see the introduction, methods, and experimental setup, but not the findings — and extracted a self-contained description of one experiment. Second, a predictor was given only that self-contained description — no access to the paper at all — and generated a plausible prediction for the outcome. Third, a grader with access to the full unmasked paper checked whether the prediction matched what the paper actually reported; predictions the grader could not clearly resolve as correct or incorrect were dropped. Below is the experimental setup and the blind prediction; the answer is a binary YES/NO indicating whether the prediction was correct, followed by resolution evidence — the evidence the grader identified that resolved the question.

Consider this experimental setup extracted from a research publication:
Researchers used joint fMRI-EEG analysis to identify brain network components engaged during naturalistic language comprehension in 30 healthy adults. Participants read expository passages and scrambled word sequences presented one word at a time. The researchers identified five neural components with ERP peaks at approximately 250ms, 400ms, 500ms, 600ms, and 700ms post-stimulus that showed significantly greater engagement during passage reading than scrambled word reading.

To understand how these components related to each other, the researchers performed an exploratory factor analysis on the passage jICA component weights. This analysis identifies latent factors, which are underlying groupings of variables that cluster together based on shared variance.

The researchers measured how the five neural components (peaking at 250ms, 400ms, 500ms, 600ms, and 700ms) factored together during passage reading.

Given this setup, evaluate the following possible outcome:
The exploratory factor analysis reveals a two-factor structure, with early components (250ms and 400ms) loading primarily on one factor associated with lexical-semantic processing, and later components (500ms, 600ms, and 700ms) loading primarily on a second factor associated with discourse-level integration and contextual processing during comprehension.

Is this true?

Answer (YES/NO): NO